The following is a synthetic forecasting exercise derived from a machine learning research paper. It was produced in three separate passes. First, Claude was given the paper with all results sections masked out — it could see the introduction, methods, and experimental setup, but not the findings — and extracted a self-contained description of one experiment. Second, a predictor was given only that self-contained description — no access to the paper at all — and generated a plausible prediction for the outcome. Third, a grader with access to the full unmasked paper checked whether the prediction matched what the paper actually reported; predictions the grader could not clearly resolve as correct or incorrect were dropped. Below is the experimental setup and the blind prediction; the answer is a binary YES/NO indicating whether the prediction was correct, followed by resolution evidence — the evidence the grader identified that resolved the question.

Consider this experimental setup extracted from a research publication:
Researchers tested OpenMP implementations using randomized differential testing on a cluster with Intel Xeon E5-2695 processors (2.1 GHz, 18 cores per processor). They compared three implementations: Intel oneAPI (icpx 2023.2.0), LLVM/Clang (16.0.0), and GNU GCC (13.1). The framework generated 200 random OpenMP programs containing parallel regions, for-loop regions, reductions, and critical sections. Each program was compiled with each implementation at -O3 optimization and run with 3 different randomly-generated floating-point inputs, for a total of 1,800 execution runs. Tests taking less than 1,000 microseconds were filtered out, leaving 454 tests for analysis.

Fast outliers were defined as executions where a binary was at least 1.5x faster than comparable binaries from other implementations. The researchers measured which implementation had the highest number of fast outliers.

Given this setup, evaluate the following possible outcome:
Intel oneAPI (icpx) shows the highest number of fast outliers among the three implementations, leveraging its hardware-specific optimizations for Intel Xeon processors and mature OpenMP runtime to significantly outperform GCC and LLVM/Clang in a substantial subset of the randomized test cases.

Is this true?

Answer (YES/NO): NO